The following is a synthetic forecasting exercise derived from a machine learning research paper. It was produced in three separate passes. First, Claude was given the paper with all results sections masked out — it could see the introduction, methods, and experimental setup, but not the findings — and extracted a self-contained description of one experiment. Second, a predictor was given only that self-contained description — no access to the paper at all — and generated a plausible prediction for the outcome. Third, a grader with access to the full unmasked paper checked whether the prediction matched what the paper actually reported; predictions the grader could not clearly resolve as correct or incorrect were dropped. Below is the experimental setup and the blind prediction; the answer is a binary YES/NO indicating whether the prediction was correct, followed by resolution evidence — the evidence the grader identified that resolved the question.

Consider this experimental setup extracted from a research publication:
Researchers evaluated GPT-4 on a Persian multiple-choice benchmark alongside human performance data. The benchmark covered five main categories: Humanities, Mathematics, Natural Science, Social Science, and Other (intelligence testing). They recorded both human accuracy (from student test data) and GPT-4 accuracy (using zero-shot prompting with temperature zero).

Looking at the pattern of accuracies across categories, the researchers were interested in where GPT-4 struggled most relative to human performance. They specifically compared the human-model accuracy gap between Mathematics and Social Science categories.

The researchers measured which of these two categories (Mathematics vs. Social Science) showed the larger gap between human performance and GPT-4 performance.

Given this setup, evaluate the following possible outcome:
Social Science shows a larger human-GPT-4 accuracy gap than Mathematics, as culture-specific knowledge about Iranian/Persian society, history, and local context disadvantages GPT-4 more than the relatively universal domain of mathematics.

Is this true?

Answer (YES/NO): NO